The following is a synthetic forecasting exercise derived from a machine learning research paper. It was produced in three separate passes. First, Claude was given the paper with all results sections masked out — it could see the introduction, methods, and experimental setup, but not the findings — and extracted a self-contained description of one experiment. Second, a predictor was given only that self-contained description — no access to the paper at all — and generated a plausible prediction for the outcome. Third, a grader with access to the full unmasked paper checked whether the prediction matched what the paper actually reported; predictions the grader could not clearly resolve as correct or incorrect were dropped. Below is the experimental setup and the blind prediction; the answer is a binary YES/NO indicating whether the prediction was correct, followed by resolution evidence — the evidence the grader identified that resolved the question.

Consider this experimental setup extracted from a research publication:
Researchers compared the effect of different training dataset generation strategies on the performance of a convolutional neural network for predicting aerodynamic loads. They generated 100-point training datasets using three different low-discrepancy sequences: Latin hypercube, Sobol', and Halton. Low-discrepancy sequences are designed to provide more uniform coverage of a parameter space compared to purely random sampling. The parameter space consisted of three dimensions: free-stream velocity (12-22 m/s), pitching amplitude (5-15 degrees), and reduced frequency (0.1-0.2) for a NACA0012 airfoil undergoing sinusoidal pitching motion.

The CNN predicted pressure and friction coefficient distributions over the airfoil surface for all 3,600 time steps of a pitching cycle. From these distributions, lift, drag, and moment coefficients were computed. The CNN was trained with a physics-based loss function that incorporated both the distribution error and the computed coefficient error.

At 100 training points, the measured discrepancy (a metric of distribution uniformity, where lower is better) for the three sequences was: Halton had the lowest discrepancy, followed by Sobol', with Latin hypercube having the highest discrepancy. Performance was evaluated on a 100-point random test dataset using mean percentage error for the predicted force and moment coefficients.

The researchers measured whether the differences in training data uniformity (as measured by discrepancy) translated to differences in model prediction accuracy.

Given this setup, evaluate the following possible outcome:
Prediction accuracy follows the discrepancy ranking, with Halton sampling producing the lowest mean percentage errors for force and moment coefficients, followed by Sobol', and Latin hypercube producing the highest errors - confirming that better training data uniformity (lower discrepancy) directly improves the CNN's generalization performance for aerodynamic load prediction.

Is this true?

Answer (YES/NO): NO